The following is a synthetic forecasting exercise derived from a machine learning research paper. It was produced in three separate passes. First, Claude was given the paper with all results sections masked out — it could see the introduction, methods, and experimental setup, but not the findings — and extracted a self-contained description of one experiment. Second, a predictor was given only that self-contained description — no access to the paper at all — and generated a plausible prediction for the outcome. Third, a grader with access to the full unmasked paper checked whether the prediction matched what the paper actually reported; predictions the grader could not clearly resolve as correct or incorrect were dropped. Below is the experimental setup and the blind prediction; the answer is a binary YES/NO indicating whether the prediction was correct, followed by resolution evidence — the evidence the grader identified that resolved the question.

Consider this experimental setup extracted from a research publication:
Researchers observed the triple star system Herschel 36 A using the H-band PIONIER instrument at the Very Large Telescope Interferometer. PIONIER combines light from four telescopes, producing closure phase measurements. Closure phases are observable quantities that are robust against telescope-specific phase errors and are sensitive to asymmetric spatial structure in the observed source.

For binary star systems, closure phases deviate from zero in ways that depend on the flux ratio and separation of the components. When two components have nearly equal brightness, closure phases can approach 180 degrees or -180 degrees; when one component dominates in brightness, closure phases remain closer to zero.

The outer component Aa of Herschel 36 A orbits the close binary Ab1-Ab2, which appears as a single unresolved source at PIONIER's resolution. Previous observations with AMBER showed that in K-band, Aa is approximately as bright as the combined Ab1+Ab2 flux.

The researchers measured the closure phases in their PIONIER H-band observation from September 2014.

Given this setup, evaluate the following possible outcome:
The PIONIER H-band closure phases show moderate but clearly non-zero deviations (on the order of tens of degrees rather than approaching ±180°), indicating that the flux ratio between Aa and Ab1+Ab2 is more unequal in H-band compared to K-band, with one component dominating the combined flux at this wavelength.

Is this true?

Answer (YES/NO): NO